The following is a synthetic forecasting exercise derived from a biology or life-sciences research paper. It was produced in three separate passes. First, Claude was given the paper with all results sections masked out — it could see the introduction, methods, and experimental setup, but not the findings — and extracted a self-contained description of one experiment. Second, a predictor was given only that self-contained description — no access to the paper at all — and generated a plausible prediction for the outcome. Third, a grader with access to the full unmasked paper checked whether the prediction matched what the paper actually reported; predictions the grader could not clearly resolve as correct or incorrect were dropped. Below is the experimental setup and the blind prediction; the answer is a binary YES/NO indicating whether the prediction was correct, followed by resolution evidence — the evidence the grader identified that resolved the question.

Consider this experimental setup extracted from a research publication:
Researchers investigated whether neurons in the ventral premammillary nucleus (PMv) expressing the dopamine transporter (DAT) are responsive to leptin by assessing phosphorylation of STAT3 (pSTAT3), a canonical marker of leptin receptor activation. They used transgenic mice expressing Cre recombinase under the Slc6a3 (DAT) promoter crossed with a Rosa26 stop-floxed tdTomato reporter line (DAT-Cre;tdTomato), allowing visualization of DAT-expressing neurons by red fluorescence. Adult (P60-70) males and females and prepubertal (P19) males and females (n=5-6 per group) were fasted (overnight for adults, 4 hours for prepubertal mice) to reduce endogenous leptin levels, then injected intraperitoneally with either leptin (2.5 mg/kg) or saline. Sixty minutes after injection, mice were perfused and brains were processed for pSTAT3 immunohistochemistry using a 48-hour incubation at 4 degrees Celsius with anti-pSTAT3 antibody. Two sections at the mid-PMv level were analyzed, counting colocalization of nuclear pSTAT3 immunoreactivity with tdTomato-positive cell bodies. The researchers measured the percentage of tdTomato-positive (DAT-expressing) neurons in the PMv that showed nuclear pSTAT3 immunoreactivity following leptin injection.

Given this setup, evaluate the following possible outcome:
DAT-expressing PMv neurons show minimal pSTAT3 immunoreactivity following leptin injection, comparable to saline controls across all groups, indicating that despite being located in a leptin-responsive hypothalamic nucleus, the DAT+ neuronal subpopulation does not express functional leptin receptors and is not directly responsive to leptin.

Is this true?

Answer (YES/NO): NO